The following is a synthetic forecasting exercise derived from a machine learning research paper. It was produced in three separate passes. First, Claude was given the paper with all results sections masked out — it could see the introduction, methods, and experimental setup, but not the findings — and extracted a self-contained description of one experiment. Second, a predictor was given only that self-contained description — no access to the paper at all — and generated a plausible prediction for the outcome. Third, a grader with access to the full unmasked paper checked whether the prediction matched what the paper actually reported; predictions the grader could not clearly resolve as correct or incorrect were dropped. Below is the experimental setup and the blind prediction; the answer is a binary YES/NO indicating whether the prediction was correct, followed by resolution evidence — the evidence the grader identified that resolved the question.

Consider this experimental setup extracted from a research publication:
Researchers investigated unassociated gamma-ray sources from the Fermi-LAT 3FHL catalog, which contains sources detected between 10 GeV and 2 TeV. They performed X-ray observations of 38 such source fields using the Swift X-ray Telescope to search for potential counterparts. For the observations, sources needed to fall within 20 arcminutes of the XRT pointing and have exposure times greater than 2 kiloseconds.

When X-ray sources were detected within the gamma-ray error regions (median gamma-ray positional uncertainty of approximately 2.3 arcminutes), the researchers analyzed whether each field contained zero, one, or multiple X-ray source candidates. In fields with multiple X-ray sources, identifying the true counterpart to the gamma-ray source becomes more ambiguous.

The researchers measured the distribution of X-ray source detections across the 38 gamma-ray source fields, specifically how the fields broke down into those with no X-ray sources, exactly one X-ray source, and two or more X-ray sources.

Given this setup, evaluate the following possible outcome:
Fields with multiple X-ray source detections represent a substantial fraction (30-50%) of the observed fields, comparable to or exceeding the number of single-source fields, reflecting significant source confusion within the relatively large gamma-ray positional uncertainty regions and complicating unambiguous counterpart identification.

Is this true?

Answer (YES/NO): NO